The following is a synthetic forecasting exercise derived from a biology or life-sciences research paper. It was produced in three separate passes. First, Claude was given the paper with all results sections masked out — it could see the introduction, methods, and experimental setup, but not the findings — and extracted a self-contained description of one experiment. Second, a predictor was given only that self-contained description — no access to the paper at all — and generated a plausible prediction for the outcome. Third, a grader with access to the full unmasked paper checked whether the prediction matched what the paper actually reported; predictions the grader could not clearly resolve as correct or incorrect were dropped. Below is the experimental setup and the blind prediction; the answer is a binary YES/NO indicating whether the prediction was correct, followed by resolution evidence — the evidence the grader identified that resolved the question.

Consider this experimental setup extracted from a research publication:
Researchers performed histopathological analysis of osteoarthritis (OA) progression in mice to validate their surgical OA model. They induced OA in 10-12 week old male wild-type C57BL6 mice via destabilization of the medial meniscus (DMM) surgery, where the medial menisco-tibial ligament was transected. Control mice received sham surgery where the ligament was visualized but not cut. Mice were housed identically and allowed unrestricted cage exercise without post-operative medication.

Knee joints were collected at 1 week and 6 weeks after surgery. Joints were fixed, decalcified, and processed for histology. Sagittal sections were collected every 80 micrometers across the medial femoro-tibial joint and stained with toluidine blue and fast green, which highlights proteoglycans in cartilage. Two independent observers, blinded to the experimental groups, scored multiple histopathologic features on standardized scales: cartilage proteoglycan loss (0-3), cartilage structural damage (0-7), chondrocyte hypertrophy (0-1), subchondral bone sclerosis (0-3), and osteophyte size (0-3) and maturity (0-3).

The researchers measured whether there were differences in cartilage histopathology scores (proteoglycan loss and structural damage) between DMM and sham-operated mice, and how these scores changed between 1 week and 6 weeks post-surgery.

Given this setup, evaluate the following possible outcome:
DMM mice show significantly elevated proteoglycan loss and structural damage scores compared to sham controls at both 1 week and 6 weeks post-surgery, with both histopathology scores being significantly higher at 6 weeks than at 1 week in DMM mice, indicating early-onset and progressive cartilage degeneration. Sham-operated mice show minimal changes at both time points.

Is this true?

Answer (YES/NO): NO